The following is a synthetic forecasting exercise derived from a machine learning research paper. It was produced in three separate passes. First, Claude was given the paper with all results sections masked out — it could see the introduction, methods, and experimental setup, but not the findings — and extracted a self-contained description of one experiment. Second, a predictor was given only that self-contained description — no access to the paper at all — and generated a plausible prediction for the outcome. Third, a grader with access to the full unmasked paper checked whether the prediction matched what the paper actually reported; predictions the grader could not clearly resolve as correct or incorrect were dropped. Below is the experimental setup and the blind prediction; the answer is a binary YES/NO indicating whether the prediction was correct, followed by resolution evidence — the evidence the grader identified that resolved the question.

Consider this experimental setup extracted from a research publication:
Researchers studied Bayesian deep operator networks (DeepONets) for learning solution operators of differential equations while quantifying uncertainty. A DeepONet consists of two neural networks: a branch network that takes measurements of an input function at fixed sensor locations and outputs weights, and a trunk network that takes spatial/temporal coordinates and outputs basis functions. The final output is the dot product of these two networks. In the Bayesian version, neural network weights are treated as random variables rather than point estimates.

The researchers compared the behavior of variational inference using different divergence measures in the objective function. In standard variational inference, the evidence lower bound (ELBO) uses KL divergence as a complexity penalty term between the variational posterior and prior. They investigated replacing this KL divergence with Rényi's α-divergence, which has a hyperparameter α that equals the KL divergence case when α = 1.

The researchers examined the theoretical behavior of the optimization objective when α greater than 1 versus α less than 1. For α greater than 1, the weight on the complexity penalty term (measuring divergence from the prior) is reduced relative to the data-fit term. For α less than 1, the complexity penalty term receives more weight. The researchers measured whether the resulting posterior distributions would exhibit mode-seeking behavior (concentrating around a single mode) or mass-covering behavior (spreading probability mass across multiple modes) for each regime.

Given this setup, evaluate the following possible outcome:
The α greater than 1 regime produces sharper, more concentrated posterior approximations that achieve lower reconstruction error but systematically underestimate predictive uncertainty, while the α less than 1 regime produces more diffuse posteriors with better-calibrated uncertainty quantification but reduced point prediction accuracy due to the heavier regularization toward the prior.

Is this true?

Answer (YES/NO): NO